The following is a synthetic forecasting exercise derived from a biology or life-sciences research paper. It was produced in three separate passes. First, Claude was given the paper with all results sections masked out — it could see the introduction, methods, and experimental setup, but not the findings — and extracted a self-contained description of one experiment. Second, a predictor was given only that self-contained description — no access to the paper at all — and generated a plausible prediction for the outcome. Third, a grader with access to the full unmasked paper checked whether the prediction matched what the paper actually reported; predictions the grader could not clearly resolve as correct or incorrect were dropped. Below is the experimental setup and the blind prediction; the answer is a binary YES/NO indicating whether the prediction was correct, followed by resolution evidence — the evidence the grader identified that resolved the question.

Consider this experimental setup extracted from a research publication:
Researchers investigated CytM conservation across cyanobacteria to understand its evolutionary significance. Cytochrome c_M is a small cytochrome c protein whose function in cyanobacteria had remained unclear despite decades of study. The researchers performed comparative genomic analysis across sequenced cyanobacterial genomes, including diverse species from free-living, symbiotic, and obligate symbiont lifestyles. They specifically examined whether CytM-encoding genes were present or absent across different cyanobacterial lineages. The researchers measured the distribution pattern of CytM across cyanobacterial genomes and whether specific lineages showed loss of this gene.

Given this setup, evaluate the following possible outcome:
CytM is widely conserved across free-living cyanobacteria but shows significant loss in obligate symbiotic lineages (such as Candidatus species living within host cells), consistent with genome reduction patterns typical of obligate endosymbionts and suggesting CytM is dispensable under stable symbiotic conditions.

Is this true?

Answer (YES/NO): YES